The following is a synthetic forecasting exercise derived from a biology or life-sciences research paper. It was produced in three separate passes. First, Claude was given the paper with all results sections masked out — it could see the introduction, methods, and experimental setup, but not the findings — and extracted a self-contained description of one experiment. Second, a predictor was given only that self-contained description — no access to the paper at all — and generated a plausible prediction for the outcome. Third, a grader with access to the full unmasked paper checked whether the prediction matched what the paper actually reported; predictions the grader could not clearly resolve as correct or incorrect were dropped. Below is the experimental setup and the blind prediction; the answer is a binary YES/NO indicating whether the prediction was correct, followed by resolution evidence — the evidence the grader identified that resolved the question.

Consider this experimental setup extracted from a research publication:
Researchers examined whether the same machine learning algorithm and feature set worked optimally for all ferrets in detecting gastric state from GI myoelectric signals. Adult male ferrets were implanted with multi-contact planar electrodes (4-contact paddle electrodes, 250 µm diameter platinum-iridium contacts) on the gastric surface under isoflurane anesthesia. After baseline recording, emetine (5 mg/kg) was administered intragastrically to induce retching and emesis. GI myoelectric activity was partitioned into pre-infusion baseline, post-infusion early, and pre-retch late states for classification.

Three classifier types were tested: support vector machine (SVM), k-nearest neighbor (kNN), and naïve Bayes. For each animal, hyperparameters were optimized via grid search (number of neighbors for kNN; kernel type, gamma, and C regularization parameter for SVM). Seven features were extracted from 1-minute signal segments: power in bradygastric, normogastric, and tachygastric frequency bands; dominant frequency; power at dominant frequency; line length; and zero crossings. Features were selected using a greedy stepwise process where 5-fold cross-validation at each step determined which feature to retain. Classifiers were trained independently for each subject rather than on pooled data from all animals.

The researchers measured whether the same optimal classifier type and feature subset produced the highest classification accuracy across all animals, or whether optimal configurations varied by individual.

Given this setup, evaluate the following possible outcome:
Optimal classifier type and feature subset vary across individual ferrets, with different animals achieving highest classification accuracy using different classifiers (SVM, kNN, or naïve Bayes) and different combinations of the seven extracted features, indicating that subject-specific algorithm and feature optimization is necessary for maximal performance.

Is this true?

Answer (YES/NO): YES